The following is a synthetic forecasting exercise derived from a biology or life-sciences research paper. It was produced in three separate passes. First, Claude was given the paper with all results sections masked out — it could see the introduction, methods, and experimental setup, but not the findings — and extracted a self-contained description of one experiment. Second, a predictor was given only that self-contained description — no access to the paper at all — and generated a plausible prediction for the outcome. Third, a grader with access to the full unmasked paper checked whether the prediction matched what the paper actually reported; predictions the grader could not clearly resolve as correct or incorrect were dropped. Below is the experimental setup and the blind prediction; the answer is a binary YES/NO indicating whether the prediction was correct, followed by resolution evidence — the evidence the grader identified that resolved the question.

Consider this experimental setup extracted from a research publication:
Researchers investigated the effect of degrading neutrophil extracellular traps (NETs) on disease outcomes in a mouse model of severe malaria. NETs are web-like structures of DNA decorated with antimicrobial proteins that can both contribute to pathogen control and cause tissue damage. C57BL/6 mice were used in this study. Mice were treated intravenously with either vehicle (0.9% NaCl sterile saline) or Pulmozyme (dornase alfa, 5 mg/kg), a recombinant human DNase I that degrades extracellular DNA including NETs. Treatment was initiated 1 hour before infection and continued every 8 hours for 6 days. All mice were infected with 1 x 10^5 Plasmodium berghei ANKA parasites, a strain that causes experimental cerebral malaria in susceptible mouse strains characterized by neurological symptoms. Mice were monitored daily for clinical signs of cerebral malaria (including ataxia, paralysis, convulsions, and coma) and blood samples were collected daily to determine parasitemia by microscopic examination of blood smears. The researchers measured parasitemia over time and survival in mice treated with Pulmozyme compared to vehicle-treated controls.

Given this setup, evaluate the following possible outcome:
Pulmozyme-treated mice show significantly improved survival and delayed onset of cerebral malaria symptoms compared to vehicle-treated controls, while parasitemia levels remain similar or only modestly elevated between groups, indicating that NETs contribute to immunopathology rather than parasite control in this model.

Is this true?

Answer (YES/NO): NO